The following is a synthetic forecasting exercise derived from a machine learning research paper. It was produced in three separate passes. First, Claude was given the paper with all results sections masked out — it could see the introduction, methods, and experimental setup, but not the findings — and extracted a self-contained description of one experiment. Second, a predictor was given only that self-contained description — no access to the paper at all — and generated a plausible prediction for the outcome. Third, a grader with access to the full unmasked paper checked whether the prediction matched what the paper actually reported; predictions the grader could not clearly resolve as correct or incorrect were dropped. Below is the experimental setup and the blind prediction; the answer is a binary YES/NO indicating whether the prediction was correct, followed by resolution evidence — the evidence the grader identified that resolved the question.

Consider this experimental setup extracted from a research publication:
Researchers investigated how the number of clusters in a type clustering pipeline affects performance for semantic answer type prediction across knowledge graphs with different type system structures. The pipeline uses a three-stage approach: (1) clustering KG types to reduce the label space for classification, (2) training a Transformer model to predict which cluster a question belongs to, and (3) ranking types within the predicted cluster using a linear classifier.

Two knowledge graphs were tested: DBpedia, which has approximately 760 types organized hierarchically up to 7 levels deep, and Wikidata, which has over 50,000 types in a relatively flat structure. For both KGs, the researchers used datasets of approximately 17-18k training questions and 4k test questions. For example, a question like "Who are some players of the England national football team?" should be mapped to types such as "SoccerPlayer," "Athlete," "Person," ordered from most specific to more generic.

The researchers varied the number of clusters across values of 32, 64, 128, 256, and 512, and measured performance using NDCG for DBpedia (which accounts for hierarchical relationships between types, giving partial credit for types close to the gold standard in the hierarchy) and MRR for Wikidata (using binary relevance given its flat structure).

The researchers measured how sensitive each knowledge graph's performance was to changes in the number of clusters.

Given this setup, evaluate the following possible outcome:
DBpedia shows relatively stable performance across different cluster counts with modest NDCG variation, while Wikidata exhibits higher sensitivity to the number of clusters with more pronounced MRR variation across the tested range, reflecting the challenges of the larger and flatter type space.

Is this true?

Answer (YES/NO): NO